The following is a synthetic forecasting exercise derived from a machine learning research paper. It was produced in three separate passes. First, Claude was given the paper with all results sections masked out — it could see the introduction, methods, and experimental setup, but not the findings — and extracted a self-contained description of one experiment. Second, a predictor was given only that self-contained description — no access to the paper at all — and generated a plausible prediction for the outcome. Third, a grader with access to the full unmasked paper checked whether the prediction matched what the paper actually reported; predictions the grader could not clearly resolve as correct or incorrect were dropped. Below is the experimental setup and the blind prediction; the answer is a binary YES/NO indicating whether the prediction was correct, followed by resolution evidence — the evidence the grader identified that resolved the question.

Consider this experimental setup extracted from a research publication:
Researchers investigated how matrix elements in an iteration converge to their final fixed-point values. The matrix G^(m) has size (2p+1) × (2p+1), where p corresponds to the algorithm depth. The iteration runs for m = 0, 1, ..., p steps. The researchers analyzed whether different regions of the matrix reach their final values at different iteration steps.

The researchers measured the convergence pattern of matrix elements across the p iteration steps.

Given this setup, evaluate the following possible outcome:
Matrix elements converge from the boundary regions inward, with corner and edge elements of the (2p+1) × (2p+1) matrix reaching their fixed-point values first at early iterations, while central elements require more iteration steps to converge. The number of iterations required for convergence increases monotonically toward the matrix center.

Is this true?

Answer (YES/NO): YES